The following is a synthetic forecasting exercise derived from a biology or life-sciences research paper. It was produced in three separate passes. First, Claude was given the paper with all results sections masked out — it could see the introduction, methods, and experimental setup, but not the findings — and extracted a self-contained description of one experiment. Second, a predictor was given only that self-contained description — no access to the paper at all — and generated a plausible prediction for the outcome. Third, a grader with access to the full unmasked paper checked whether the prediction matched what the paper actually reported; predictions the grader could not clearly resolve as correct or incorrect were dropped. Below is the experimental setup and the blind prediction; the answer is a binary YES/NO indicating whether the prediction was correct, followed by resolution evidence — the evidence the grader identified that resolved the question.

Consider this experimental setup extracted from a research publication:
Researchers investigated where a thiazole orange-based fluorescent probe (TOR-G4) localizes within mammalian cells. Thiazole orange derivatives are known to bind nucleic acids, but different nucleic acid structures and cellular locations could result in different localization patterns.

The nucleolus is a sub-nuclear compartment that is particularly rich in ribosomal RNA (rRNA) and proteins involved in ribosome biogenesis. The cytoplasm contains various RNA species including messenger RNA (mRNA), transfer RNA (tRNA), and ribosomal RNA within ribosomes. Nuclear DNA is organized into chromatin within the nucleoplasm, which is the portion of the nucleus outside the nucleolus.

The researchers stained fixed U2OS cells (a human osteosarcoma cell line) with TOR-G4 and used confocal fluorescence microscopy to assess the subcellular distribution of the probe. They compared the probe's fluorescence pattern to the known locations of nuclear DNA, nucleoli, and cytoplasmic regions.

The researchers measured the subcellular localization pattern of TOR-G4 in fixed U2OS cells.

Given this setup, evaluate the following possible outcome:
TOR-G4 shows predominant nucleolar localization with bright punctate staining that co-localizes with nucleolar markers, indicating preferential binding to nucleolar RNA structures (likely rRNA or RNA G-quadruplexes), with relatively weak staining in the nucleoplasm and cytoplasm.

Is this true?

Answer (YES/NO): NO